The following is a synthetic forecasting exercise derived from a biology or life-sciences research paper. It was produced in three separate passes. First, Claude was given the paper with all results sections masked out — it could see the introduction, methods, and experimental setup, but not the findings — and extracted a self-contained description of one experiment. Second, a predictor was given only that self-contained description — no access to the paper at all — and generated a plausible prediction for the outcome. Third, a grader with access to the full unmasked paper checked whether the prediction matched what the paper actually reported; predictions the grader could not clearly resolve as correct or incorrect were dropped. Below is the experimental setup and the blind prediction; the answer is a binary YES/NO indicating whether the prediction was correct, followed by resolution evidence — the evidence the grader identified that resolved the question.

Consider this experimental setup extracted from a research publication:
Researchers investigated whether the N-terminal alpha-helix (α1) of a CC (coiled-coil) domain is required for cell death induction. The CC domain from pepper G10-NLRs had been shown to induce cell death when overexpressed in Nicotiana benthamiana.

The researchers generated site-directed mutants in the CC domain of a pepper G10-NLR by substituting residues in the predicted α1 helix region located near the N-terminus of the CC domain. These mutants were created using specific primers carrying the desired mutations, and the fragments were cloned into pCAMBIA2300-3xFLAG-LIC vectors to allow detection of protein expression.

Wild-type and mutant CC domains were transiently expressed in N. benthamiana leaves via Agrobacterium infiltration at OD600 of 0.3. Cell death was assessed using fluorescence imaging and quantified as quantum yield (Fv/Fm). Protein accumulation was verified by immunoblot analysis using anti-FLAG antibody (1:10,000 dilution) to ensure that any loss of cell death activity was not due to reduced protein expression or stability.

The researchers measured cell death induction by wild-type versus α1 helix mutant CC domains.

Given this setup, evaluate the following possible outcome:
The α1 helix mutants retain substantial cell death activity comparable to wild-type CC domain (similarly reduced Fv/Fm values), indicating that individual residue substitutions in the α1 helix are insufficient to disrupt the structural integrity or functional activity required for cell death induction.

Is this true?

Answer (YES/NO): NO